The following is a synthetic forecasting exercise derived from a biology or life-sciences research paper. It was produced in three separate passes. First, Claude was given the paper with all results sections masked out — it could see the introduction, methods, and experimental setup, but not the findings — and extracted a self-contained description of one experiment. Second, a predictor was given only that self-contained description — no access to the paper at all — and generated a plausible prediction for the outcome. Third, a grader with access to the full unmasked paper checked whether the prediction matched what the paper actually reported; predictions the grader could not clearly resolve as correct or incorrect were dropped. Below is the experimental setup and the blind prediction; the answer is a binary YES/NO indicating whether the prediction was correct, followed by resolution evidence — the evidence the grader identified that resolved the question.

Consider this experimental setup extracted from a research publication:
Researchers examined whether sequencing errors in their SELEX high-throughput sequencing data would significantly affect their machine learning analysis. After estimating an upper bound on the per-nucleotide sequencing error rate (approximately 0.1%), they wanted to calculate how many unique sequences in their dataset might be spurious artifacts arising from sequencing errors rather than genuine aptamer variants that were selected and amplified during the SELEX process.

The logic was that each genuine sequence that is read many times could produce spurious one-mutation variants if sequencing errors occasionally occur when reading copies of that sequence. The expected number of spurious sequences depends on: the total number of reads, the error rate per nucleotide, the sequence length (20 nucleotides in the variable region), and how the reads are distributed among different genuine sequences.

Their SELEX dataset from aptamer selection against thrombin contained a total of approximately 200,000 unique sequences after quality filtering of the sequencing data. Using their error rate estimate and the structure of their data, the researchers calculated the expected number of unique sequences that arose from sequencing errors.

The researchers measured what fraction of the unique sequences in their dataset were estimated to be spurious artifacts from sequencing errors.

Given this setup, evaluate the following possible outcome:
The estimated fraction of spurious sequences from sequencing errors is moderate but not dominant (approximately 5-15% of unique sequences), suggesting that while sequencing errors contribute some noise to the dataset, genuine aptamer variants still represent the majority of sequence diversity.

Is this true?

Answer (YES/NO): NO